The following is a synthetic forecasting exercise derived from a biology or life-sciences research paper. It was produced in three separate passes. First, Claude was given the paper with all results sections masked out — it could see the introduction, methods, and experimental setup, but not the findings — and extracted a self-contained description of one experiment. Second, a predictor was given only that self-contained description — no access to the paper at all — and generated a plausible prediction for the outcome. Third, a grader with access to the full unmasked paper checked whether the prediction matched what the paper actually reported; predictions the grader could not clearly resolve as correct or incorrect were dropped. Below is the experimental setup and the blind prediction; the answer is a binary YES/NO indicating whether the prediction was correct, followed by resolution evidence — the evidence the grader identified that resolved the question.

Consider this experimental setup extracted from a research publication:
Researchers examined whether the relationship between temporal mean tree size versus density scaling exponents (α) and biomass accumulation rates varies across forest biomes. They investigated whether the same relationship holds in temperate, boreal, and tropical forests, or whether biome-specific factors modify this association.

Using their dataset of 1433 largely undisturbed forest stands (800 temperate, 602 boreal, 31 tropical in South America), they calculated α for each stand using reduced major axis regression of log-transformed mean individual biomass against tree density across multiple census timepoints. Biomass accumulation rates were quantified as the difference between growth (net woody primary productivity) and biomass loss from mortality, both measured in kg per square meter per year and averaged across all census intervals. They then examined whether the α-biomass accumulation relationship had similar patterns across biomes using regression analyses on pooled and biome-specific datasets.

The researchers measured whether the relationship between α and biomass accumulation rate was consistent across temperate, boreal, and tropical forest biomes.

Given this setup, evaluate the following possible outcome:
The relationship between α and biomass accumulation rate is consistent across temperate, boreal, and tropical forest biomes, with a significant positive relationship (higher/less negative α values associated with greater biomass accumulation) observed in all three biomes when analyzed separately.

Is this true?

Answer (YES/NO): NO